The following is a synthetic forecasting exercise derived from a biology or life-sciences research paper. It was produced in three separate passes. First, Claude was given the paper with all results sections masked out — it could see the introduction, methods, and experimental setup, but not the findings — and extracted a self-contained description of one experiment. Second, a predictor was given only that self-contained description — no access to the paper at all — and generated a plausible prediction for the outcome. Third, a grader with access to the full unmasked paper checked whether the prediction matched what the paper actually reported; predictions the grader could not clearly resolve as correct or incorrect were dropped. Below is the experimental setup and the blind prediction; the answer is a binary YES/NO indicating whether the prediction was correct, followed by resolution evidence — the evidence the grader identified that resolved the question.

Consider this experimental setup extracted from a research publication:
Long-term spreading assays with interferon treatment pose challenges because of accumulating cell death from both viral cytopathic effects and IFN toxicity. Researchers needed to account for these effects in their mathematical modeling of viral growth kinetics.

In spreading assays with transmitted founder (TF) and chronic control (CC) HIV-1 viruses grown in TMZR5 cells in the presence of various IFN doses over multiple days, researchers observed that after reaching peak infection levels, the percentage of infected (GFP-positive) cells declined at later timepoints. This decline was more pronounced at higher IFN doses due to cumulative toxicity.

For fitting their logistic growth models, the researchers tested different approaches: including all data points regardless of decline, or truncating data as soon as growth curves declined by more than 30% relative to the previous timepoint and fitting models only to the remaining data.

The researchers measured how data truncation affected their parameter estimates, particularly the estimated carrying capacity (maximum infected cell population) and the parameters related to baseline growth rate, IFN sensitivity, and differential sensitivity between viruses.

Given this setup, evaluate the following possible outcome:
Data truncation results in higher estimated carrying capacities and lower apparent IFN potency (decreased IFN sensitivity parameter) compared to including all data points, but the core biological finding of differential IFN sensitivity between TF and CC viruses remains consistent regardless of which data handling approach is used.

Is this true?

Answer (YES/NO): NO